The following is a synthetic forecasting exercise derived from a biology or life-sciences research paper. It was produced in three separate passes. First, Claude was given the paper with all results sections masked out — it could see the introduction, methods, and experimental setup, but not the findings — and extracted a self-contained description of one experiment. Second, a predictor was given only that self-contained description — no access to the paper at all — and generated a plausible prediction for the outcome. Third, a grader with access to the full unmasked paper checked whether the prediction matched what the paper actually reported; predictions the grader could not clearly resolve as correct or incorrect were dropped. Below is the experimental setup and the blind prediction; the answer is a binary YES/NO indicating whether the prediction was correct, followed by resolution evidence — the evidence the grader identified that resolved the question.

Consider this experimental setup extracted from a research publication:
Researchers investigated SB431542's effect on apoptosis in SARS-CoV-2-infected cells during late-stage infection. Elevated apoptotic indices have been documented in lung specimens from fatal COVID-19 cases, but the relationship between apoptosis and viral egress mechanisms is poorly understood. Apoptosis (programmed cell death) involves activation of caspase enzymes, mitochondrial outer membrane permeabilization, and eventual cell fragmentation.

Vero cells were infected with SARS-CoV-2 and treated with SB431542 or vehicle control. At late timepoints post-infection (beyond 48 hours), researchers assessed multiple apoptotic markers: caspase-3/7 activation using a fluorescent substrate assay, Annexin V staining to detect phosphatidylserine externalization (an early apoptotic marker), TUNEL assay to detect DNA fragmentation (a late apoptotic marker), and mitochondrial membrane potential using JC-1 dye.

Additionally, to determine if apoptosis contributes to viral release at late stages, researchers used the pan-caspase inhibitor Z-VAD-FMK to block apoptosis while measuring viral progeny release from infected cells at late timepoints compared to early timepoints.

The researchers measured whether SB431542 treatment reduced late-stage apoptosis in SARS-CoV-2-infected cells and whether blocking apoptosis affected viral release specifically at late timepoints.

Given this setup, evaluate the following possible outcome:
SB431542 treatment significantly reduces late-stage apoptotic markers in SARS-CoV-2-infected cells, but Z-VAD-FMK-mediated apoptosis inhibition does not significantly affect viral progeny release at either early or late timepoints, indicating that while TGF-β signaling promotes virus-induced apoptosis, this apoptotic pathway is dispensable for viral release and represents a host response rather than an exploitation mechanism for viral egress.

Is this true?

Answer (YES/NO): NO